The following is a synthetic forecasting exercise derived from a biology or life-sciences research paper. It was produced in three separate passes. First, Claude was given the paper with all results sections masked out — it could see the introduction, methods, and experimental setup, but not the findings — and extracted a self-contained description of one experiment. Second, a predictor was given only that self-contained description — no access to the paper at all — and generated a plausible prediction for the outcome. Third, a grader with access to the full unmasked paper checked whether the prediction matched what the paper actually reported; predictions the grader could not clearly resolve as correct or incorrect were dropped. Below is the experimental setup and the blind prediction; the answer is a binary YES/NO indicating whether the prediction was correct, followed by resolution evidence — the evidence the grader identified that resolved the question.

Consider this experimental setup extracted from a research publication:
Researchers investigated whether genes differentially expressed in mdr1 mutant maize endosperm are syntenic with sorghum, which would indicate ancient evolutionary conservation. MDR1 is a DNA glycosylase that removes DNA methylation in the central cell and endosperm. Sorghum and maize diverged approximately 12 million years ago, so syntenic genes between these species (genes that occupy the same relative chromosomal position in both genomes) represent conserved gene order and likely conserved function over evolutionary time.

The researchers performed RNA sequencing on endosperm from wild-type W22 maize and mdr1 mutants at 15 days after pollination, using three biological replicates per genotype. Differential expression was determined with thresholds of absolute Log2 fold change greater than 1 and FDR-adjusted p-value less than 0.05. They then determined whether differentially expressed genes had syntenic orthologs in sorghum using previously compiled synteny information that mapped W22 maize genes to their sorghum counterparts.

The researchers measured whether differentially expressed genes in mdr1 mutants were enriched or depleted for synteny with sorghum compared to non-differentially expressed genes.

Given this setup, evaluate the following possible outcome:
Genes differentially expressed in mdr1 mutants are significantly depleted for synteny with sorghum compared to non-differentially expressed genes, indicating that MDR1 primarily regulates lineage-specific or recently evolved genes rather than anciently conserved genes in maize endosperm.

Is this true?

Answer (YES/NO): YES